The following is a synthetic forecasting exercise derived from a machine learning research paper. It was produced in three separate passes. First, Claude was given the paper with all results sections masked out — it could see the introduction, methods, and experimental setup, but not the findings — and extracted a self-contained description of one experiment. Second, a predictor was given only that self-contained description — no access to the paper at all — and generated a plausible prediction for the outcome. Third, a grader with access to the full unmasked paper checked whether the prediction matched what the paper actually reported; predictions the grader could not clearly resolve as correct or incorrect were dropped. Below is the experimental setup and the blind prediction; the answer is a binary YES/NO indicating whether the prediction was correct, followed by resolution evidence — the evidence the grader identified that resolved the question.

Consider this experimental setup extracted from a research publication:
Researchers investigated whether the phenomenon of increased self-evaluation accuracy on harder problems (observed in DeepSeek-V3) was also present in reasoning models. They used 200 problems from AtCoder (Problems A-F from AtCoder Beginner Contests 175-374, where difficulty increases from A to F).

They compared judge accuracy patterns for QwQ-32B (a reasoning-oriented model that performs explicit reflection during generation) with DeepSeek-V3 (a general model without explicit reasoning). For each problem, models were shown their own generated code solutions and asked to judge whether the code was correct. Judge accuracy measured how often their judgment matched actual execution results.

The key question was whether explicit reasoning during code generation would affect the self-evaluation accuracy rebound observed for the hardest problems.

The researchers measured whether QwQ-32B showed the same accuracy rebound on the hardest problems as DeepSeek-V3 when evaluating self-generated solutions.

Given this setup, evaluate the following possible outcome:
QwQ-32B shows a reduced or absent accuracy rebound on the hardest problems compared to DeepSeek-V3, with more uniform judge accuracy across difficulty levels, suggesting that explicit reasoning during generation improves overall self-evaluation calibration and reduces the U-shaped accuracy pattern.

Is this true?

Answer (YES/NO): YES